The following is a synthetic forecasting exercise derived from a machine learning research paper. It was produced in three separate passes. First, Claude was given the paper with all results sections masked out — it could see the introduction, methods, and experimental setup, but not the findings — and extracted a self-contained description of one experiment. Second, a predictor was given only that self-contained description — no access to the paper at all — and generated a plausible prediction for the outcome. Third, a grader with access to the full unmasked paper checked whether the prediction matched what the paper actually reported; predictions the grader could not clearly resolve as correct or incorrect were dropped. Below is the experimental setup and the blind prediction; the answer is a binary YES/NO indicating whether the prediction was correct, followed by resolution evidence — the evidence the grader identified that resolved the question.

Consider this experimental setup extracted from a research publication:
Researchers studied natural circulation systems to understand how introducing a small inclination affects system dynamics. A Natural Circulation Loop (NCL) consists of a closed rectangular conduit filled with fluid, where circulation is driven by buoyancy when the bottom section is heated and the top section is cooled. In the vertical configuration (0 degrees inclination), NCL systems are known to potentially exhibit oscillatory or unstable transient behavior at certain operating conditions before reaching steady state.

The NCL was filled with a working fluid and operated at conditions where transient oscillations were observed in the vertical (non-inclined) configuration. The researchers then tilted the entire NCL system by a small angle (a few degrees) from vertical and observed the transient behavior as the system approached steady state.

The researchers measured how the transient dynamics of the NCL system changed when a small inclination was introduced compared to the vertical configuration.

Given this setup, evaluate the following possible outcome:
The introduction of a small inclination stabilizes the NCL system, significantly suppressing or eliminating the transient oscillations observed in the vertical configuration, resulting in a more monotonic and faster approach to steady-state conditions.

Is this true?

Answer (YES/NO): YES